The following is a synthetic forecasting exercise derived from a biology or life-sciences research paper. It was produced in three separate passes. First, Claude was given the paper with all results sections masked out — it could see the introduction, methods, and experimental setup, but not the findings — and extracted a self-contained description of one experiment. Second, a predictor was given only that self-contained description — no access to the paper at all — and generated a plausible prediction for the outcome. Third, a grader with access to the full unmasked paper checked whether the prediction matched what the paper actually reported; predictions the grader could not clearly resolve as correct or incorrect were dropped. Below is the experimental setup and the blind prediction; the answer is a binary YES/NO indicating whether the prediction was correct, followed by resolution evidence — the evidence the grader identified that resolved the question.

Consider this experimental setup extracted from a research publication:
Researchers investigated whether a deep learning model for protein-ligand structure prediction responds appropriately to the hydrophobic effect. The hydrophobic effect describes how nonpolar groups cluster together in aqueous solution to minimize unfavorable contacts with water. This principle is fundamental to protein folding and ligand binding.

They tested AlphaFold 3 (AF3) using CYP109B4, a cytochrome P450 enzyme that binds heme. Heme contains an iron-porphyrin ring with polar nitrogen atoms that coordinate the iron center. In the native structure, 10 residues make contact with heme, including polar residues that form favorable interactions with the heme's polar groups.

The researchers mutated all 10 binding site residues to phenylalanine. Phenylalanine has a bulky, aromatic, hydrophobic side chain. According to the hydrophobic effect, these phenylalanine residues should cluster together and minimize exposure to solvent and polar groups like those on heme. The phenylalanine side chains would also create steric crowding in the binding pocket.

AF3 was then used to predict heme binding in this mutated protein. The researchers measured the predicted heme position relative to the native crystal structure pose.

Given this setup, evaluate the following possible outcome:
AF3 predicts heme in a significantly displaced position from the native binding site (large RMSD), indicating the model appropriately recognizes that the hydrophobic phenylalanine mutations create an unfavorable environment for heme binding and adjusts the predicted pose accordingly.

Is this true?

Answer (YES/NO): NO